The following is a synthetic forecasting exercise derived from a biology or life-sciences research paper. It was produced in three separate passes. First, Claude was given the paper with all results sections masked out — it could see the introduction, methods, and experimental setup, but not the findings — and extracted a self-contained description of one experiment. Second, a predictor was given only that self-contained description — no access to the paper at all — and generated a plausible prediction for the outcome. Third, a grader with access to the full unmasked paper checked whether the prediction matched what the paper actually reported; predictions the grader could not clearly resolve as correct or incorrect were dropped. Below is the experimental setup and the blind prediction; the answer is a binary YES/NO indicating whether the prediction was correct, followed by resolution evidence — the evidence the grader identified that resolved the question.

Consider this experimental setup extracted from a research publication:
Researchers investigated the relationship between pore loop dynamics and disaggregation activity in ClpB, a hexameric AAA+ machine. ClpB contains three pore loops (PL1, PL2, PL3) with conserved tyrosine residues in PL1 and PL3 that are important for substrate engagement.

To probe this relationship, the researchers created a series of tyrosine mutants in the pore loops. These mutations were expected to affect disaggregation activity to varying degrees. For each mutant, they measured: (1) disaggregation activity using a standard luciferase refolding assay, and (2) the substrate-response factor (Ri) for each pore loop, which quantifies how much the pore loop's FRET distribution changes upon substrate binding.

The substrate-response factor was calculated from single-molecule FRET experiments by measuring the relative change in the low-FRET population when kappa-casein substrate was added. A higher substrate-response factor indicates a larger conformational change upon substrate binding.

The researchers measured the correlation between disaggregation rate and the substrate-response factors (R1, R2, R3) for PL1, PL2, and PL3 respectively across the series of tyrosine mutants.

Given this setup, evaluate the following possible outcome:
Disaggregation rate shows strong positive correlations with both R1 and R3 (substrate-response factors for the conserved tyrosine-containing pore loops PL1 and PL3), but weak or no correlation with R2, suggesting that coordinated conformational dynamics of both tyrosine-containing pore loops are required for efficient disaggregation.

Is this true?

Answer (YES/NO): YES